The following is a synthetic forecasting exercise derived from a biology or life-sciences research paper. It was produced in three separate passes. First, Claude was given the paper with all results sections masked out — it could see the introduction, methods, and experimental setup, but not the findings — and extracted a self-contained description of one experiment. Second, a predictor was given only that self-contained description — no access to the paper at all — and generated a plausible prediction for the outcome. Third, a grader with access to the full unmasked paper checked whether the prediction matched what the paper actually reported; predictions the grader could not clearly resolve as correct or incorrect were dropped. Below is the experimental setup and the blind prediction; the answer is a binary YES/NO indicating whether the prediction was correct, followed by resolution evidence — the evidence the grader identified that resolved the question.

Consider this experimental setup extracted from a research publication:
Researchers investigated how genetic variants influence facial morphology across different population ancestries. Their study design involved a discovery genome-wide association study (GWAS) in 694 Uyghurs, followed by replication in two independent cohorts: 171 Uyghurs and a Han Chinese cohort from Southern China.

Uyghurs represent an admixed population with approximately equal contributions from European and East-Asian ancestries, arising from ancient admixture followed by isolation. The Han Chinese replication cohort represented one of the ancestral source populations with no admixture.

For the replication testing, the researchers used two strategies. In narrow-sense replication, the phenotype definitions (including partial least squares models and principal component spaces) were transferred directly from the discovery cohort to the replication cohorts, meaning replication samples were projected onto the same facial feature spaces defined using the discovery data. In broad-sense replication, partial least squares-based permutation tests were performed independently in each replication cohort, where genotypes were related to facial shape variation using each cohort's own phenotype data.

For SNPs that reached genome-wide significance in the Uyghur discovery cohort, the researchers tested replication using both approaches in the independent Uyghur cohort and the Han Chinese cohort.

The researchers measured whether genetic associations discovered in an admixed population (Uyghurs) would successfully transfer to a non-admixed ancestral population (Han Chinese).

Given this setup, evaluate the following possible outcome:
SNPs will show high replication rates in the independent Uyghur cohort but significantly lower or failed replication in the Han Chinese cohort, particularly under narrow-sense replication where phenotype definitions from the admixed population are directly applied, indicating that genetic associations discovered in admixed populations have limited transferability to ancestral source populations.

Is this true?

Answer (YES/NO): NO